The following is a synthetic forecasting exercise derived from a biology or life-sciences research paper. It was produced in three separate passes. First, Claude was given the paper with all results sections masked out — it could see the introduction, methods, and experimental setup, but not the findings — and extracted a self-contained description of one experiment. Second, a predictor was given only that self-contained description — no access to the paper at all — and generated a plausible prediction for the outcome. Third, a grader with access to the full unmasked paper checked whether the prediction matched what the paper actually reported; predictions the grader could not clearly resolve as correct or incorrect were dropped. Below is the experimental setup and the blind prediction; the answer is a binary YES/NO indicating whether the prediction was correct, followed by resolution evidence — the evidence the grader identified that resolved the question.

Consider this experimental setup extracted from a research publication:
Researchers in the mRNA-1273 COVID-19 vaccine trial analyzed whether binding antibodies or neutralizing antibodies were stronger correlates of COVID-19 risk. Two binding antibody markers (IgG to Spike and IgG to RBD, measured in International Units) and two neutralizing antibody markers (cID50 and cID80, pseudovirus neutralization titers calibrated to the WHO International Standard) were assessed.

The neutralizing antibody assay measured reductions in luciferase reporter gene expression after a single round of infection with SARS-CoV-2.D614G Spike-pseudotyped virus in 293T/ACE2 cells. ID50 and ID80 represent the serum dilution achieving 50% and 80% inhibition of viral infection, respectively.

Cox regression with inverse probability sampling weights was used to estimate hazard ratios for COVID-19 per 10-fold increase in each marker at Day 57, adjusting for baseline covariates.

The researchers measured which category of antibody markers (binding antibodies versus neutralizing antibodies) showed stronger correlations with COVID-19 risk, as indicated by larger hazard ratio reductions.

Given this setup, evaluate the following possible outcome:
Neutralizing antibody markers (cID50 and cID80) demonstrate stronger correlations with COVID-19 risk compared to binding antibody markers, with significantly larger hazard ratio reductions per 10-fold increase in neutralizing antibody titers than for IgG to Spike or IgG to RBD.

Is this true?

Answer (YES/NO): YES